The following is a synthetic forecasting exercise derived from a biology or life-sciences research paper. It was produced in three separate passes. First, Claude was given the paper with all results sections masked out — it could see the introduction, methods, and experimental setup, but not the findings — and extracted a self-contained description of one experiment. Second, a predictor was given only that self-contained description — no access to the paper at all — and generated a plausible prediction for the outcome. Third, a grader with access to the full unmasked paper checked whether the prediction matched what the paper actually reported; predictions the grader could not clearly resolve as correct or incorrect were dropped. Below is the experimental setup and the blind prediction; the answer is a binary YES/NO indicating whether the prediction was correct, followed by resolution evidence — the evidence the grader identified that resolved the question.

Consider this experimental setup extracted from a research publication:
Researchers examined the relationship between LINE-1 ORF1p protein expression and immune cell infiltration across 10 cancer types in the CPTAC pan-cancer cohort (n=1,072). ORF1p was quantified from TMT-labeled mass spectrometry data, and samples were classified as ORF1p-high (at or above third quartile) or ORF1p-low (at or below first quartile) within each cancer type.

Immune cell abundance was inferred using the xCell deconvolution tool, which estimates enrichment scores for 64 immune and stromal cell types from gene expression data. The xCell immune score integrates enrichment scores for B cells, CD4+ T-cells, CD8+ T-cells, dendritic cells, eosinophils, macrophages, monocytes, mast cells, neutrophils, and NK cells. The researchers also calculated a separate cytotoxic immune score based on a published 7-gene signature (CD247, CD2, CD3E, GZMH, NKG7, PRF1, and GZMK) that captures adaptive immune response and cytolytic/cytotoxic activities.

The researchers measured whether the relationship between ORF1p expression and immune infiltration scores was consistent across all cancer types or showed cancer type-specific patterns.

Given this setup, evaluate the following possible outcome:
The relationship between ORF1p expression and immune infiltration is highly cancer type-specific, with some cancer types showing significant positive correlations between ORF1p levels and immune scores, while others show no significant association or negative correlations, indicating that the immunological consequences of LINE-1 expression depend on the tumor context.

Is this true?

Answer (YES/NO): YES